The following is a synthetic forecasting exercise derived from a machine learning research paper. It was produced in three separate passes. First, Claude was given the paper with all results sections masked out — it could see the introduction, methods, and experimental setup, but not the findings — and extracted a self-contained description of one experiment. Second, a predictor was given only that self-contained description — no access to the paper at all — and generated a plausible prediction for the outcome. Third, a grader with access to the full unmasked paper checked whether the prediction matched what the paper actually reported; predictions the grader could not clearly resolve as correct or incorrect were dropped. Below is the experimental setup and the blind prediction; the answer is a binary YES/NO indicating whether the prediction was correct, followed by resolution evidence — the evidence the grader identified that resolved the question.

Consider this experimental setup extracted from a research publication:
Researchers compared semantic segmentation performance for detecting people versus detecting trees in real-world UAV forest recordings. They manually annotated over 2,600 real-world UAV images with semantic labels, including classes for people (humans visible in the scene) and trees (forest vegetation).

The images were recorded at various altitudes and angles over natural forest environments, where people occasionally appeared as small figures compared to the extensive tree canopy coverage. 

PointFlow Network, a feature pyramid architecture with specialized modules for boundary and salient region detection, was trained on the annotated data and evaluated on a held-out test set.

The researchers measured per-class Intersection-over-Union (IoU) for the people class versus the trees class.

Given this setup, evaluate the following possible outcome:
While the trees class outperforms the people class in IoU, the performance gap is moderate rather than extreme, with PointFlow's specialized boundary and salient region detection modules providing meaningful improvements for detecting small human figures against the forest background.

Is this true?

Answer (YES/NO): NO